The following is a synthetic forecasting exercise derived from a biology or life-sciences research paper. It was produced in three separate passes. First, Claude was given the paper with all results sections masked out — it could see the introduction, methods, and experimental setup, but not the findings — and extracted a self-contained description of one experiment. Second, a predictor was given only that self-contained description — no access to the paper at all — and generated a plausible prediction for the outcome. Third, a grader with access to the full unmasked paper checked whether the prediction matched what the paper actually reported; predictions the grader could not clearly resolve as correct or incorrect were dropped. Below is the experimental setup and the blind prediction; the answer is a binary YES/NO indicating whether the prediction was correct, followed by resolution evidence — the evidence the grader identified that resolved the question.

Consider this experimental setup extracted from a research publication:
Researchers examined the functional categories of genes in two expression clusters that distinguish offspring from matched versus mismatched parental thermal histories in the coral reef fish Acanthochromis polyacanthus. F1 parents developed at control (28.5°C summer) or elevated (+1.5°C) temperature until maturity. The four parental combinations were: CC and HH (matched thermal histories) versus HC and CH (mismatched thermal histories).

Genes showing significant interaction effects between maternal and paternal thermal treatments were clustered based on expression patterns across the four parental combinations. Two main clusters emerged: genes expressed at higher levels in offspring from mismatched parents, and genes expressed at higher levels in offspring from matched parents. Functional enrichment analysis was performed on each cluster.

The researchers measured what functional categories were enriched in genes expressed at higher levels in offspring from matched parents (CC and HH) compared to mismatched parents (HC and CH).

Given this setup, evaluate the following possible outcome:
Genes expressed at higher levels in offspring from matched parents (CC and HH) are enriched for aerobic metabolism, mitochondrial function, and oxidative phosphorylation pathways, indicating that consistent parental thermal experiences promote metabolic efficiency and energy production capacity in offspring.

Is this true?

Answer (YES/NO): NO